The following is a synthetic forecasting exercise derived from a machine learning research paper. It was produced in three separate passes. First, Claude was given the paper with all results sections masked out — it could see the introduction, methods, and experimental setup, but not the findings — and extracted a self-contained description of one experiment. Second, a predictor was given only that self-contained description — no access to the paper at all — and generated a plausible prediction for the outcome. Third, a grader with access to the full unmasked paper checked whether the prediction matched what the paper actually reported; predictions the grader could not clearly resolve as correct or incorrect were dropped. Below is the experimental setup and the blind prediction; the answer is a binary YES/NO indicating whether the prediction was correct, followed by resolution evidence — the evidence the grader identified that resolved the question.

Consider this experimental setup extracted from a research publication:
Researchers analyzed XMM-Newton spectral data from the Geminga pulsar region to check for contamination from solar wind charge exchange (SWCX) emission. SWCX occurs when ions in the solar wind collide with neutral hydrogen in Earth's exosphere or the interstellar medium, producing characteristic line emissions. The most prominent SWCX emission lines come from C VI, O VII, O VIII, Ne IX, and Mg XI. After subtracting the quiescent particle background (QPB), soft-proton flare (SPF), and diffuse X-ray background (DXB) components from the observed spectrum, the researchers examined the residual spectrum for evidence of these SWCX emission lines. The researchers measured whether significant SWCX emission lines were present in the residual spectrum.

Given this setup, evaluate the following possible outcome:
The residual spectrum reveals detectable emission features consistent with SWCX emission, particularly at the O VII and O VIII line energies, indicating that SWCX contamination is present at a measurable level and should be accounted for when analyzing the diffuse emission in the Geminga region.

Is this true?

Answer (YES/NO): NO